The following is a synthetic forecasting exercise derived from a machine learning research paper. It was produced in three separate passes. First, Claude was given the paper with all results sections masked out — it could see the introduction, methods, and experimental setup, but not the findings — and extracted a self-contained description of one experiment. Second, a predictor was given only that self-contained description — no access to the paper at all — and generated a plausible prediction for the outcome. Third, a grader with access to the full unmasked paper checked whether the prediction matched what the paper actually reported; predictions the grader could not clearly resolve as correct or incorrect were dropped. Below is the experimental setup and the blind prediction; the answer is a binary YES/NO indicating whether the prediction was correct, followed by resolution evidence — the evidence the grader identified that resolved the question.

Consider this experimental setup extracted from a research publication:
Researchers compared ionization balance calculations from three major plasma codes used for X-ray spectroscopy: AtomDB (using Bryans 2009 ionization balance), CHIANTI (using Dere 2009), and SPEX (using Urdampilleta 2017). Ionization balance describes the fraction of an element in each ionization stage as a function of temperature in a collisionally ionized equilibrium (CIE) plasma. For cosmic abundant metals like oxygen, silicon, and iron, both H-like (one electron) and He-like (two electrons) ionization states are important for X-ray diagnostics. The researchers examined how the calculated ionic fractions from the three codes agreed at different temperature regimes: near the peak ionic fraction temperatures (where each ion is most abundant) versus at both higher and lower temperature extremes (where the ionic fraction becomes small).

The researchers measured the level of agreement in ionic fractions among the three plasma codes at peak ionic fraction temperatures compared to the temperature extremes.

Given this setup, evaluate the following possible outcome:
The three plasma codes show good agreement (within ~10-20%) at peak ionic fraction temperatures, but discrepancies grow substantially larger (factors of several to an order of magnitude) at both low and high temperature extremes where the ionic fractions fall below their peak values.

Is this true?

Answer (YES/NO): NO